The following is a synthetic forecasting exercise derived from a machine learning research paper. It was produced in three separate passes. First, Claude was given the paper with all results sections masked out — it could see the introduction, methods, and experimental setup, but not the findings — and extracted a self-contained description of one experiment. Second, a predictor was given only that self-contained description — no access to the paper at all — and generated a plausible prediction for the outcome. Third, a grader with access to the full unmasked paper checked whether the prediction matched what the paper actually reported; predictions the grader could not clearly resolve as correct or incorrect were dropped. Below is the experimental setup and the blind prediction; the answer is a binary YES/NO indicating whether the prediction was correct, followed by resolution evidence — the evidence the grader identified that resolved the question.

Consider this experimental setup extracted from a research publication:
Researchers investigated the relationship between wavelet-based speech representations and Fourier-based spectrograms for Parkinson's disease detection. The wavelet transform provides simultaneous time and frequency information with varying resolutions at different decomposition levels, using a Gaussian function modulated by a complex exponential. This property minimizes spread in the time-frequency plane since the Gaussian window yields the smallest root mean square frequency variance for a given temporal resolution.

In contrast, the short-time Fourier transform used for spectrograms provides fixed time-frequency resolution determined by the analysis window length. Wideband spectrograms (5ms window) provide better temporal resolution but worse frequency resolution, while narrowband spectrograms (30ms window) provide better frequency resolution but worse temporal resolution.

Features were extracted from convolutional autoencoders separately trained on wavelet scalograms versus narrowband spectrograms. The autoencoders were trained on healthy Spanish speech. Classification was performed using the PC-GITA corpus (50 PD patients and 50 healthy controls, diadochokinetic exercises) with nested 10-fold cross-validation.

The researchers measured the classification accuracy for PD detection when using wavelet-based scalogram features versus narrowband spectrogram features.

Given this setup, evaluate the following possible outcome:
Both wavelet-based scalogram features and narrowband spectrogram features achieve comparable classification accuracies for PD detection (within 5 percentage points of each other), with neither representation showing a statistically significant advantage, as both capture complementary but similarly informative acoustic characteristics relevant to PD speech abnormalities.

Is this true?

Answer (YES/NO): NO